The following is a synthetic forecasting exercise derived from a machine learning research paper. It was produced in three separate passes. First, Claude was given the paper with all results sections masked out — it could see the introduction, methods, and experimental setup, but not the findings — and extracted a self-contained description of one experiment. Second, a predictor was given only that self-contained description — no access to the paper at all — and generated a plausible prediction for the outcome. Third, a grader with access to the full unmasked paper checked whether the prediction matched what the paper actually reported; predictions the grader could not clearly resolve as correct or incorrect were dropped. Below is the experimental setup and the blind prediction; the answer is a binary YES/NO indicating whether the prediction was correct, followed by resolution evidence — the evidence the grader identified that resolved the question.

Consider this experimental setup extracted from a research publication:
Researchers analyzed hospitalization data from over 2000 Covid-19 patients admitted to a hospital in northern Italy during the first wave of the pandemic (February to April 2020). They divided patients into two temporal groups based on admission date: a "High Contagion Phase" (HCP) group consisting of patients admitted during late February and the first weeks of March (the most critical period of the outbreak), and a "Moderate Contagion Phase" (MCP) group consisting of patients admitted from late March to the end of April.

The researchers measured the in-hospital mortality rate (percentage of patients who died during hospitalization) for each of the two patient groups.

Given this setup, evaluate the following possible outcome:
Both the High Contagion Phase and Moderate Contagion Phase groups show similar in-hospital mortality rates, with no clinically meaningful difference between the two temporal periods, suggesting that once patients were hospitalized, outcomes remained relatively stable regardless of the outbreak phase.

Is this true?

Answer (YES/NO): NO